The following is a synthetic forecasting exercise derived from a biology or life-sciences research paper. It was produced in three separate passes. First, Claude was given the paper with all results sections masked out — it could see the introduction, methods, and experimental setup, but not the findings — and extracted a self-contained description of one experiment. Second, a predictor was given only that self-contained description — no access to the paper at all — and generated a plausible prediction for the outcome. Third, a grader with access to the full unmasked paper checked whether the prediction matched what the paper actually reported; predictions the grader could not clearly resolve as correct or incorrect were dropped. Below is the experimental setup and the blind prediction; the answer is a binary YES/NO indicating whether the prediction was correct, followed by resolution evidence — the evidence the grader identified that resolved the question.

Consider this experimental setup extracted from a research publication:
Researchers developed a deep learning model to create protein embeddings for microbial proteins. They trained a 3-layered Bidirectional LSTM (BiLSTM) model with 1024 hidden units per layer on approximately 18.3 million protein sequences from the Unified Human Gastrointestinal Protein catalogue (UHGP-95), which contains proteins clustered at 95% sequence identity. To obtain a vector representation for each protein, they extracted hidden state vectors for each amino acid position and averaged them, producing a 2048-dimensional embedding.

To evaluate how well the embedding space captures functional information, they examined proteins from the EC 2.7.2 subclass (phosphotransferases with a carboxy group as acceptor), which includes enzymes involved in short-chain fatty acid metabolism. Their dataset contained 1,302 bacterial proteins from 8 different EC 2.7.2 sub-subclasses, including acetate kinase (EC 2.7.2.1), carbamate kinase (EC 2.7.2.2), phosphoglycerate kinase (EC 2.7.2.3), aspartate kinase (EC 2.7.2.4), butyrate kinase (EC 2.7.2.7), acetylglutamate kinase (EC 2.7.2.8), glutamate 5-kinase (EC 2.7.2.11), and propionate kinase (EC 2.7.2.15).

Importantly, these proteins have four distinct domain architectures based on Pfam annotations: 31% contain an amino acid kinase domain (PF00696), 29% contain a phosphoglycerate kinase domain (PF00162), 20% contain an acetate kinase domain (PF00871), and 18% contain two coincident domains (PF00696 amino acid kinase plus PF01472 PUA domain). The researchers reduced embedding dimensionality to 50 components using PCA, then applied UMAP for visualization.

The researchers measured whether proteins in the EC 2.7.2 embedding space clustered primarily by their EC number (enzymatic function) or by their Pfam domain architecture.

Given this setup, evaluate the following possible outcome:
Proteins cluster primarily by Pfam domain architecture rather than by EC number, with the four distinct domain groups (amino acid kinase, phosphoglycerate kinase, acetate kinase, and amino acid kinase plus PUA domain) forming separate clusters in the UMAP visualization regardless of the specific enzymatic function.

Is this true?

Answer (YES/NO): NO